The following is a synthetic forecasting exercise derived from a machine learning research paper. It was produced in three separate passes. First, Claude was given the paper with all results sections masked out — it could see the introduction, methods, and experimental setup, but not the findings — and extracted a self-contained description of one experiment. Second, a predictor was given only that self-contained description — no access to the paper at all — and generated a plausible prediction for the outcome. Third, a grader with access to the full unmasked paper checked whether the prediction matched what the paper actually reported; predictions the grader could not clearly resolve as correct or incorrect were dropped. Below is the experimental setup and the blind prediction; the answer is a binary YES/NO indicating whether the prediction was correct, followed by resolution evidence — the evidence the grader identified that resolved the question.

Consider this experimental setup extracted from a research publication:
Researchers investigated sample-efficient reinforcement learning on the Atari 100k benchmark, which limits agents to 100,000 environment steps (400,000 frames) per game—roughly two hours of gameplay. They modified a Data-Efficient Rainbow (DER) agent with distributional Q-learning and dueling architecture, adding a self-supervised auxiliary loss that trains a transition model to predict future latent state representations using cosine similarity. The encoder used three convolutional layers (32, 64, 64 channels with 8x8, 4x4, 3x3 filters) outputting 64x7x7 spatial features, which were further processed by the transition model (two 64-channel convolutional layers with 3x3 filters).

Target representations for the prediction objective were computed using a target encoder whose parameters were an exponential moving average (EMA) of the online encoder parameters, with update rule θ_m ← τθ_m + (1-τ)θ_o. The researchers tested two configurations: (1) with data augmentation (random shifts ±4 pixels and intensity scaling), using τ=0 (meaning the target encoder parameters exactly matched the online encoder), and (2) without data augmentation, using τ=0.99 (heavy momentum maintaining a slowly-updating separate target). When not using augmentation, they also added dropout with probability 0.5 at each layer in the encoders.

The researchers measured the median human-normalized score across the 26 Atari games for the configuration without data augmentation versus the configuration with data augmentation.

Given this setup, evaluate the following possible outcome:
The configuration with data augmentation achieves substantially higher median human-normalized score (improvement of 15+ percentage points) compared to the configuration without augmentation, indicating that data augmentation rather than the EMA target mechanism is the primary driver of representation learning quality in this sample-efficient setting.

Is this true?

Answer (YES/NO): NO